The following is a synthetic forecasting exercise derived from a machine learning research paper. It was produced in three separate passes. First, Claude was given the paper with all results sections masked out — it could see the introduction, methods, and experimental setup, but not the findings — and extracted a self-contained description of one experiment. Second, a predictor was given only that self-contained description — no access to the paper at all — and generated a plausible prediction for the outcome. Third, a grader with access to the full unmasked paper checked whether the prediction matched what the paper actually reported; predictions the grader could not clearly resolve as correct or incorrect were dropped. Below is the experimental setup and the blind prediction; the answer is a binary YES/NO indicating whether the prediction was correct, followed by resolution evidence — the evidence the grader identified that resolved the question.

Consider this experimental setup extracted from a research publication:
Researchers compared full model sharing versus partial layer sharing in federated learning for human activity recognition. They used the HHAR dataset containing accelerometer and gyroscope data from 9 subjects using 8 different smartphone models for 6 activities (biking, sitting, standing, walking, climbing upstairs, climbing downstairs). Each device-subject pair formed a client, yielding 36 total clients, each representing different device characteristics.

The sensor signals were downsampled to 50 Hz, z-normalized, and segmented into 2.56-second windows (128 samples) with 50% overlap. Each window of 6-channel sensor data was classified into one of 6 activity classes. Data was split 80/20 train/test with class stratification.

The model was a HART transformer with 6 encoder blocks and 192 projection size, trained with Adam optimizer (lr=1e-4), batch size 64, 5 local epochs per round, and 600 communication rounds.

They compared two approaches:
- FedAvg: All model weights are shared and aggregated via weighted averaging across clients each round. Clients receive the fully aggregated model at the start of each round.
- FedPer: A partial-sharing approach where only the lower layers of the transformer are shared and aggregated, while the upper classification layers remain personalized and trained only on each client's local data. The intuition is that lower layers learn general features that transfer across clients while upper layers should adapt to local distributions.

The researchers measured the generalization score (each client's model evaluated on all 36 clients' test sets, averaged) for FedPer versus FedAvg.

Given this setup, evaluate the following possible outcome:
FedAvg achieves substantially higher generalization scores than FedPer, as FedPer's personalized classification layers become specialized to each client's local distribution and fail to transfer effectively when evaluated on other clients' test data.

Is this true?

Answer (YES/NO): YES